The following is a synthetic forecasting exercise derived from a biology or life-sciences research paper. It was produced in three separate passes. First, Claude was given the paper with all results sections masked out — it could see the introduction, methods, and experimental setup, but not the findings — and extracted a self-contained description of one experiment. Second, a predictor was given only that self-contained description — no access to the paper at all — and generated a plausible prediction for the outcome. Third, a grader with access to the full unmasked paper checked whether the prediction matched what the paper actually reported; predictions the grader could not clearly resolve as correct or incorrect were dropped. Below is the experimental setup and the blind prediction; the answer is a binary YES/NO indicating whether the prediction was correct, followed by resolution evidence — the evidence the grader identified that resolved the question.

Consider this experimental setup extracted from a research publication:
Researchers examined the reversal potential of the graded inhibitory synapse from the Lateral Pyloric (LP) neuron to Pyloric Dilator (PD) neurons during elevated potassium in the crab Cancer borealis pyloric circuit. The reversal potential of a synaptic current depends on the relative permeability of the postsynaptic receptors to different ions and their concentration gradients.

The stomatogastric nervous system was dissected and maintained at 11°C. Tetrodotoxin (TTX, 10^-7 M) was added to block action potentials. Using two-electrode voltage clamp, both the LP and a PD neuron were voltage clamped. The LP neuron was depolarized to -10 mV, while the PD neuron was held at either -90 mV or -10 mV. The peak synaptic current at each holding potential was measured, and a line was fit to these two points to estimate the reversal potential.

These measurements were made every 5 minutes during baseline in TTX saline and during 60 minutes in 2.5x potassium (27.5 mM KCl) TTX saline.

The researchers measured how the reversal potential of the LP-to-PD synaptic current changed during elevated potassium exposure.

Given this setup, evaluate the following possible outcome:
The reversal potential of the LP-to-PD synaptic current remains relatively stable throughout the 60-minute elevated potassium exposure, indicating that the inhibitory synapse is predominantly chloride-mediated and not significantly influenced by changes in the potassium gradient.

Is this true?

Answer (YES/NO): NO